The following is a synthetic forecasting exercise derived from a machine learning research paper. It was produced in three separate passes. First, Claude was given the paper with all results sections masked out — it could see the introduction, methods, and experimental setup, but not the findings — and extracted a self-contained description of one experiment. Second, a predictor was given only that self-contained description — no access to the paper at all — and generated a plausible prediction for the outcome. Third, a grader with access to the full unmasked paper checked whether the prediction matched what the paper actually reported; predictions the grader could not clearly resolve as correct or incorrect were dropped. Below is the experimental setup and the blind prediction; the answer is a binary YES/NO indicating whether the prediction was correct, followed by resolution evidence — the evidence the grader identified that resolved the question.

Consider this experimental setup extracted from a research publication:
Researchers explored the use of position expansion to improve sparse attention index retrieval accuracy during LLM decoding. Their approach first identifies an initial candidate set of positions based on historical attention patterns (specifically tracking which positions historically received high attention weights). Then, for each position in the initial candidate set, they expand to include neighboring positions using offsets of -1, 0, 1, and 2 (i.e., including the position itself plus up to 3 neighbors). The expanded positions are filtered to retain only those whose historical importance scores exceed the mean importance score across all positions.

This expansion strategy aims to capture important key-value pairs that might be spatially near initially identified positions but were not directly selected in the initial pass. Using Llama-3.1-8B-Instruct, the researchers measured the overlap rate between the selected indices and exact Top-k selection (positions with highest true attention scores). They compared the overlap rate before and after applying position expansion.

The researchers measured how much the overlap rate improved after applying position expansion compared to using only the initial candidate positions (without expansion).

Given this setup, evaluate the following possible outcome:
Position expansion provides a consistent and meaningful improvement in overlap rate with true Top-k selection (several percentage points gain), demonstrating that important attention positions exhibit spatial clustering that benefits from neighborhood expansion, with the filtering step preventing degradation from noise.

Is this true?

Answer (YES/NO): YES